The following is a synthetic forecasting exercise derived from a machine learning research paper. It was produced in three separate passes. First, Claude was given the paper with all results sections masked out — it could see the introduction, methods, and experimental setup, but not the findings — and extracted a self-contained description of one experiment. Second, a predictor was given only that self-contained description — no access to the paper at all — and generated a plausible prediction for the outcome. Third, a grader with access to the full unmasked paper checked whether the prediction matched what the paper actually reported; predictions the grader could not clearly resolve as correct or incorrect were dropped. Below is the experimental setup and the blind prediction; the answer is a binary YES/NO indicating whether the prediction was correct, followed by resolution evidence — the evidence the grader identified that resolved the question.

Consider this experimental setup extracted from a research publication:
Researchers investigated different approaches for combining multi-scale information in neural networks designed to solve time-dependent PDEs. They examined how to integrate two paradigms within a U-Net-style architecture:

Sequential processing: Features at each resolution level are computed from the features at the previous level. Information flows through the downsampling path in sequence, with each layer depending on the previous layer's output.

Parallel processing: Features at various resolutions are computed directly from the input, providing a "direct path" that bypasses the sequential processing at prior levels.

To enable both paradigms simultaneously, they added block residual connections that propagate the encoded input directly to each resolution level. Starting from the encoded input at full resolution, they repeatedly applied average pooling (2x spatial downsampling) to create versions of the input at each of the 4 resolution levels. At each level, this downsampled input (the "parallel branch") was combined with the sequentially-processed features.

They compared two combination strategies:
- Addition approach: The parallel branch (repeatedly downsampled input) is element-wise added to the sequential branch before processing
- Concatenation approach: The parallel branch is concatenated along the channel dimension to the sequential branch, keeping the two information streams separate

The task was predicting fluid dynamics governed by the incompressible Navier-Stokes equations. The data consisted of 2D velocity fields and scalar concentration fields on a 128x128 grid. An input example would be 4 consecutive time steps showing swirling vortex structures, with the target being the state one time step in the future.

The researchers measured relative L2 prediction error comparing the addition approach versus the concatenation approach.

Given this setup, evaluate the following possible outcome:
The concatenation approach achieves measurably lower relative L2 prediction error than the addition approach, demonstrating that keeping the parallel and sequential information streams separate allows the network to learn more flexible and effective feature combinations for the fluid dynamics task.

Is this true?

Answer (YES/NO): YES